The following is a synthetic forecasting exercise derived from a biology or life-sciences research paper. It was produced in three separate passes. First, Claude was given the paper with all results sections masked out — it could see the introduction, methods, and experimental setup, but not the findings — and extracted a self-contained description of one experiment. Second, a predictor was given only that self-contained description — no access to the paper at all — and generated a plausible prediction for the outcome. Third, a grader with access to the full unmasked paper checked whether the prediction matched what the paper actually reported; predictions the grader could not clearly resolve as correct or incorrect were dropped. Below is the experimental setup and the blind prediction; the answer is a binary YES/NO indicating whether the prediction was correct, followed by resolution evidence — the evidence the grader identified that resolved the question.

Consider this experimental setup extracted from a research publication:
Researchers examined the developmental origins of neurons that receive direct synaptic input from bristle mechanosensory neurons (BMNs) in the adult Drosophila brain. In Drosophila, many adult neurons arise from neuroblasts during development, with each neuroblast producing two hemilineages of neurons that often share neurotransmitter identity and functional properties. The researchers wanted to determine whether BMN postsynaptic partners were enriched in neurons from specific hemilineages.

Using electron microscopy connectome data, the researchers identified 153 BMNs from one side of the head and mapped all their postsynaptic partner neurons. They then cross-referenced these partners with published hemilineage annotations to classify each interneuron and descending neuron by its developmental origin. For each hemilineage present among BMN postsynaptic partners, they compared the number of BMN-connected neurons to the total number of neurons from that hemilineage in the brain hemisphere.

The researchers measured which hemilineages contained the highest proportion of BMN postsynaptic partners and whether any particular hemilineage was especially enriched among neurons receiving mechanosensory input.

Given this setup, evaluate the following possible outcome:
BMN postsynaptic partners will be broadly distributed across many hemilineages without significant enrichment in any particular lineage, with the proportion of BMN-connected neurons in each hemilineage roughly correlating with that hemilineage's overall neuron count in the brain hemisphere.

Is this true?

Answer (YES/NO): NO